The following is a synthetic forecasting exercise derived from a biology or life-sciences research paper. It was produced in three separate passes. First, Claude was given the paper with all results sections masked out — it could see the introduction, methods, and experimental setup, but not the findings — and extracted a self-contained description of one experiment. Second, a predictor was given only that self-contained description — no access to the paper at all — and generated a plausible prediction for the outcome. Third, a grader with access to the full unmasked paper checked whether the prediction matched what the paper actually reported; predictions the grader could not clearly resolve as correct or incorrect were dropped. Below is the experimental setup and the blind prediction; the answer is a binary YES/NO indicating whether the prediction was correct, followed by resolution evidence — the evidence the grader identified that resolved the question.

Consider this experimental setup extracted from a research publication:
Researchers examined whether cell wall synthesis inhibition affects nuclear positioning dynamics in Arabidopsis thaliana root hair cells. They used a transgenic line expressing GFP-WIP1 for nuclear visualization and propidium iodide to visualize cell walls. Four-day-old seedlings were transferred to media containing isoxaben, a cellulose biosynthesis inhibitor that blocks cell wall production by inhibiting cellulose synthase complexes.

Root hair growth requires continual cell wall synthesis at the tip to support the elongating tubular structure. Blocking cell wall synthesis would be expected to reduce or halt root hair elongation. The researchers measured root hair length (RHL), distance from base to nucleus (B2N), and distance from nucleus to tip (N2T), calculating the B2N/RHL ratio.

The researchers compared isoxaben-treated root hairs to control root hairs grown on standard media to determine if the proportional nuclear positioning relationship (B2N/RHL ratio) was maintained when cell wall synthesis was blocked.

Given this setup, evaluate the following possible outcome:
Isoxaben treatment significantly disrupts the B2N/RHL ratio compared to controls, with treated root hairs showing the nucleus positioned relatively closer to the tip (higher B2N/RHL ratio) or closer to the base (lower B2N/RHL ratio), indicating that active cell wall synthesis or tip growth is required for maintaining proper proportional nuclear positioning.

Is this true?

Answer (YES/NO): NO